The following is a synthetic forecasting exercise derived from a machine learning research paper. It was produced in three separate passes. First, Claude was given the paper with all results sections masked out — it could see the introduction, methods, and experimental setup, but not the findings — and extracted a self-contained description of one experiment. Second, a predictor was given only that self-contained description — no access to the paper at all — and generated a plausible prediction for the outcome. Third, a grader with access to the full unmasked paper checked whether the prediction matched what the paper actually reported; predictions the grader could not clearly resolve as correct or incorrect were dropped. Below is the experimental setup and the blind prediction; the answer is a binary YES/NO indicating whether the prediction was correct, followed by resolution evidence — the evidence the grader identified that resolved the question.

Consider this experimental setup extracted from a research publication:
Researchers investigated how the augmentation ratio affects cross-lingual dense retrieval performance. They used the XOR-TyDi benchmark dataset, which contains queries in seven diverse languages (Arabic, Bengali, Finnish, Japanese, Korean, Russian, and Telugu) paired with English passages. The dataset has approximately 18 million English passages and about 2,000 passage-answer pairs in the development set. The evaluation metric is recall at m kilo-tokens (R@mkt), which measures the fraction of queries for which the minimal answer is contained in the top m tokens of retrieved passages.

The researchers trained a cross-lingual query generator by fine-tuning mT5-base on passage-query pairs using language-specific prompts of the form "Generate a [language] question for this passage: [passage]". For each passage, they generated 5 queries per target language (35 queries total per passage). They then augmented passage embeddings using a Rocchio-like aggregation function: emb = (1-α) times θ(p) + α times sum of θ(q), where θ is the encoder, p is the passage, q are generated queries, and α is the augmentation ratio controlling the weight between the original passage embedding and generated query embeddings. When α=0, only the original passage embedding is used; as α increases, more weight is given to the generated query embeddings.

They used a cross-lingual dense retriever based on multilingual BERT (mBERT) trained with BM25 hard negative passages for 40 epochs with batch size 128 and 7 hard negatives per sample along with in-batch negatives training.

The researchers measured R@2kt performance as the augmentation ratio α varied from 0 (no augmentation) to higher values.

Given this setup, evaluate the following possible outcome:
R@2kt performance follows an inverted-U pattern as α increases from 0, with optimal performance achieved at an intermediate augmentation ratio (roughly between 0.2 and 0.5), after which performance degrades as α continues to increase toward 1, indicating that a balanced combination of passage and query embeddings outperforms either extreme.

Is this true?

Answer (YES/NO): NO